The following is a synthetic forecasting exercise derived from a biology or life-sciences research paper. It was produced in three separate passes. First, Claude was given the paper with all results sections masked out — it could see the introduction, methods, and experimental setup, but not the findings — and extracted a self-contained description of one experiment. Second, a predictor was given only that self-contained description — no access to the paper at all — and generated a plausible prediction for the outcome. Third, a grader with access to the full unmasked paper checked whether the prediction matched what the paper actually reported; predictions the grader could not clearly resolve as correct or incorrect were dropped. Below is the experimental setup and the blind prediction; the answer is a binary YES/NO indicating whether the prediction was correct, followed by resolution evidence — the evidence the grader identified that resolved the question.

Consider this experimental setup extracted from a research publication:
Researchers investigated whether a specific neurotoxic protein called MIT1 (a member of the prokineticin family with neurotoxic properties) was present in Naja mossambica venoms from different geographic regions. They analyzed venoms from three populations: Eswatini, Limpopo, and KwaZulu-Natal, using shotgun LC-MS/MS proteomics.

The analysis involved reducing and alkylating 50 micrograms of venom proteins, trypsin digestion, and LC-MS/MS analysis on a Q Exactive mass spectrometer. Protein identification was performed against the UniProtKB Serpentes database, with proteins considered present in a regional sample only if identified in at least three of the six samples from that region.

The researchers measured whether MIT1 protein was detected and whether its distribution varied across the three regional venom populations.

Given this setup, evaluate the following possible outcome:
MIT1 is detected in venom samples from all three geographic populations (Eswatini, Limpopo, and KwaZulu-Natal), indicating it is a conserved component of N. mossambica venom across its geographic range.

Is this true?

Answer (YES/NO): NO